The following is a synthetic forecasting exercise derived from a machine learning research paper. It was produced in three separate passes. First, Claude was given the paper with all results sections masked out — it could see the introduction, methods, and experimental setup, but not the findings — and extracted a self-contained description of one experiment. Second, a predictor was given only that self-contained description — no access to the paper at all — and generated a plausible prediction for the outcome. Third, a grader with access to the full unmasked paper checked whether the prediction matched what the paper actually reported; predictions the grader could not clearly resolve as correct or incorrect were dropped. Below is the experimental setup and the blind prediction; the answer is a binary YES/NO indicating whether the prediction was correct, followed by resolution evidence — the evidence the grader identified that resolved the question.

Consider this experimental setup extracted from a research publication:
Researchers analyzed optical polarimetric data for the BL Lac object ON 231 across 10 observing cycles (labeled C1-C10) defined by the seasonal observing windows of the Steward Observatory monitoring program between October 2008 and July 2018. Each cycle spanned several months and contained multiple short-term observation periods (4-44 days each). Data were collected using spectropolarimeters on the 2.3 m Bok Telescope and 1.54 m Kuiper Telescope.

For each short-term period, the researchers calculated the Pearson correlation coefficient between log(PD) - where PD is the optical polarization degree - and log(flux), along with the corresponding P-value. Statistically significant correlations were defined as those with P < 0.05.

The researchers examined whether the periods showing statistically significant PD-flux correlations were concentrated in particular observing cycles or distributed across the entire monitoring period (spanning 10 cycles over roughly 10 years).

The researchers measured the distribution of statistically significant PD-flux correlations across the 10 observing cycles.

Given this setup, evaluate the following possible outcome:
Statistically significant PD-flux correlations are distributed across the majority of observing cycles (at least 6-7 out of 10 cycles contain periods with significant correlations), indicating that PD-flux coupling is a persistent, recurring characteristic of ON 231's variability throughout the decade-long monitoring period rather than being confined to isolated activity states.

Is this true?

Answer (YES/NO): YES